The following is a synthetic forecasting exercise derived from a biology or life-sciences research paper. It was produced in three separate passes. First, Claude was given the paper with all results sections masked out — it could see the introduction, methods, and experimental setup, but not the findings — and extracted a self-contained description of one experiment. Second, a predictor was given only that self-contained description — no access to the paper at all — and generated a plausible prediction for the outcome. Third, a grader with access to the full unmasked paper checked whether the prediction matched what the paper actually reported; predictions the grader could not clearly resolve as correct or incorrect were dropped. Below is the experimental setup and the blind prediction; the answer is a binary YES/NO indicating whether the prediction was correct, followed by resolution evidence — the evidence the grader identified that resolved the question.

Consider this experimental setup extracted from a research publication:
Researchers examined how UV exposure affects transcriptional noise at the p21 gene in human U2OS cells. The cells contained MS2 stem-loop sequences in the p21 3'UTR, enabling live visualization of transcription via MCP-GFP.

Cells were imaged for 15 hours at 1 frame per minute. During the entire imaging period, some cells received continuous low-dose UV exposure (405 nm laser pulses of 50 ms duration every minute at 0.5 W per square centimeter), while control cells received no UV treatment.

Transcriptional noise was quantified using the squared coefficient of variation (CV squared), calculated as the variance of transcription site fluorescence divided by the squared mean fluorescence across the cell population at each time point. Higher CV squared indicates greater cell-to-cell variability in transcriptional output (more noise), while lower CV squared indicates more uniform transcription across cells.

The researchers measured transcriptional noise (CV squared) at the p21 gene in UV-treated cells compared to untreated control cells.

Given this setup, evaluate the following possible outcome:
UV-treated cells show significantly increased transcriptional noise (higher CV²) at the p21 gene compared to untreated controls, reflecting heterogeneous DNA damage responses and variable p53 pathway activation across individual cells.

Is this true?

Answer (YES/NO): YES